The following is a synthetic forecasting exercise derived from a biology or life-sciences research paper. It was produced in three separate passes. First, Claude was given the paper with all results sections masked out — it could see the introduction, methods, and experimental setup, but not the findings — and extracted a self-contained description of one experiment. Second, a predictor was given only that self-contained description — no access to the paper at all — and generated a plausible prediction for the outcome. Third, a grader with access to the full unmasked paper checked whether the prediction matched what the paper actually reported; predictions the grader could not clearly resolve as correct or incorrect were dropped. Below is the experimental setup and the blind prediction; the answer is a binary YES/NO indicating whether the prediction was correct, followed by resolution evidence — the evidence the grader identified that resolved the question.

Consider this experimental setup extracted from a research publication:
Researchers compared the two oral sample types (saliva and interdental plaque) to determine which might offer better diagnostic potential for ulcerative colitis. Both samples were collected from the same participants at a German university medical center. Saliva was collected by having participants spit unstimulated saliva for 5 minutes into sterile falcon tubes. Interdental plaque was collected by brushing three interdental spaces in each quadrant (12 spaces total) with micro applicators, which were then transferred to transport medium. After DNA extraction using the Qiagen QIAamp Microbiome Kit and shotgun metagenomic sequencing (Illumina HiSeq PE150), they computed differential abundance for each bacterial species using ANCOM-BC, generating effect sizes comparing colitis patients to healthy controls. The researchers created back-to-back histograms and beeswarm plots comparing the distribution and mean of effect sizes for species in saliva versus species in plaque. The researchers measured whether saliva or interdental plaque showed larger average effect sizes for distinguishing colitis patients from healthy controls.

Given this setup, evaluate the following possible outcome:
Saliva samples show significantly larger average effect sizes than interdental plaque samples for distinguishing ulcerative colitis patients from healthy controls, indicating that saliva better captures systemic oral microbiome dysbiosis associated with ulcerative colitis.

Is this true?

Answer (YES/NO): YES